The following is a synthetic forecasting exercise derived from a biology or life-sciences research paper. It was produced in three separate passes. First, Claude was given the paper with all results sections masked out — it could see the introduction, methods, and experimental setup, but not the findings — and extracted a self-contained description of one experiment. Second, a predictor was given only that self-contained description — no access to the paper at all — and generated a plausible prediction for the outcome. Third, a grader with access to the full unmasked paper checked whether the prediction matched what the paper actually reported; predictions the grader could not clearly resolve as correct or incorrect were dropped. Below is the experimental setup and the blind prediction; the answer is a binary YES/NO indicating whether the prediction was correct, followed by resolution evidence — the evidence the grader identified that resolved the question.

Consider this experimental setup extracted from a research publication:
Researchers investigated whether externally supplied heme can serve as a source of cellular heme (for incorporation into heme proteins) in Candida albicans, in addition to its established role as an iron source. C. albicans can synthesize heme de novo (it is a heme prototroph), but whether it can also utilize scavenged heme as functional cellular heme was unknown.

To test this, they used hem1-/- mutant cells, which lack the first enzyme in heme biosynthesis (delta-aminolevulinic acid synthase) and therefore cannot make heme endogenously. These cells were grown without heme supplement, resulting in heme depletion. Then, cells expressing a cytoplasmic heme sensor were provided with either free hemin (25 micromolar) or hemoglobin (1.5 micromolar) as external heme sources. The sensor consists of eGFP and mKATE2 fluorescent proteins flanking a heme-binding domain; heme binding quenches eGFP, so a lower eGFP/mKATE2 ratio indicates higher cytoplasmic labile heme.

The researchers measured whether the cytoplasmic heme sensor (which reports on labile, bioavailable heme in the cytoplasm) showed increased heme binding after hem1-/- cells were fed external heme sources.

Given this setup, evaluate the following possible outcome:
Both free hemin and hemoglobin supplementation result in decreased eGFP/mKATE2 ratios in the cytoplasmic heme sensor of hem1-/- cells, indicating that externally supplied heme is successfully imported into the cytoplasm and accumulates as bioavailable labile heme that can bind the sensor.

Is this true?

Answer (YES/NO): YES